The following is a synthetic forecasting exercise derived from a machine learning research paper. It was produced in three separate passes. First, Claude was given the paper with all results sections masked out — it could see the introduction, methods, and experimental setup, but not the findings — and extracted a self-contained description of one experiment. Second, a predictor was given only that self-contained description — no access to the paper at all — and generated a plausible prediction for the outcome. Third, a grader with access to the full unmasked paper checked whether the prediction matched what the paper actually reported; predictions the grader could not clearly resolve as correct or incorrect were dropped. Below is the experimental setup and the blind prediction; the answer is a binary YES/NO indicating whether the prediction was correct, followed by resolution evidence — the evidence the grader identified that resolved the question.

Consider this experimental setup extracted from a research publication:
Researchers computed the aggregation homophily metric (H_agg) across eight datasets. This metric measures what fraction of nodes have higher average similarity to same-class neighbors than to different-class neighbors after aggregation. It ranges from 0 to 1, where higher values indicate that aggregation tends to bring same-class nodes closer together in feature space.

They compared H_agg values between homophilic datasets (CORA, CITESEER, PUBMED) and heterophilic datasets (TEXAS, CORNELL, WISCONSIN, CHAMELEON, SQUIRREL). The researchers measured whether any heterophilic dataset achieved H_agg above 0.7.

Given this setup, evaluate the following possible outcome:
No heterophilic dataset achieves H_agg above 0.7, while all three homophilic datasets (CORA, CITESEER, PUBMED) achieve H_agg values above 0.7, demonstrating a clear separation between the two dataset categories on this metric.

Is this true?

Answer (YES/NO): NO